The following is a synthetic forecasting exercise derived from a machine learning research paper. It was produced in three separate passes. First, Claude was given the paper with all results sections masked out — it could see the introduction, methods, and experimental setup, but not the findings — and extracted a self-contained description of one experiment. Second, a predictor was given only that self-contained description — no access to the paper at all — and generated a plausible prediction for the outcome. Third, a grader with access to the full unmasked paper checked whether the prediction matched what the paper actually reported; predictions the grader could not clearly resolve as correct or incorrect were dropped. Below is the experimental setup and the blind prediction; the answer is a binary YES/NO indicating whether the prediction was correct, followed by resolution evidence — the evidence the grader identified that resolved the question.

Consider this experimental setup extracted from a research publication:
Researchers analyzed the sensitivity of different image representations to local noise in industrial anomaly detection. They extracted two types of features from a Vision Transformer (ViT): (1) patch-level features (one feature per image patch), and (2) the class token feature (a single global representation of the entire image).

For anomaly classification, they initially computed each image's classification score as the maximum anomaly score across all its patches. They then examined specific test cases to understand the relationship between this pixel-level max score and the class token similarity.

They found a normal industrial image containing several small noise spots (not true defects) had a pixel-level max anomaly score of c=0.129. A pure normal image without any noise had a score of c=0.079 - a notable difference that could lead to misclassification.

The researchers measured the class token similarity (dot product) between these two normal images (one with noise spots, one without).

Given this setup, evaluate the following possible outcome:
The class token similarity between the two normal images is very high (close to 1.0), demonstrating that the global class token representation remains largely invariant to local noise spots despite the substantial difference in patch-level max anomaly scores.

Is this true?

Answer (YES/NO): YES